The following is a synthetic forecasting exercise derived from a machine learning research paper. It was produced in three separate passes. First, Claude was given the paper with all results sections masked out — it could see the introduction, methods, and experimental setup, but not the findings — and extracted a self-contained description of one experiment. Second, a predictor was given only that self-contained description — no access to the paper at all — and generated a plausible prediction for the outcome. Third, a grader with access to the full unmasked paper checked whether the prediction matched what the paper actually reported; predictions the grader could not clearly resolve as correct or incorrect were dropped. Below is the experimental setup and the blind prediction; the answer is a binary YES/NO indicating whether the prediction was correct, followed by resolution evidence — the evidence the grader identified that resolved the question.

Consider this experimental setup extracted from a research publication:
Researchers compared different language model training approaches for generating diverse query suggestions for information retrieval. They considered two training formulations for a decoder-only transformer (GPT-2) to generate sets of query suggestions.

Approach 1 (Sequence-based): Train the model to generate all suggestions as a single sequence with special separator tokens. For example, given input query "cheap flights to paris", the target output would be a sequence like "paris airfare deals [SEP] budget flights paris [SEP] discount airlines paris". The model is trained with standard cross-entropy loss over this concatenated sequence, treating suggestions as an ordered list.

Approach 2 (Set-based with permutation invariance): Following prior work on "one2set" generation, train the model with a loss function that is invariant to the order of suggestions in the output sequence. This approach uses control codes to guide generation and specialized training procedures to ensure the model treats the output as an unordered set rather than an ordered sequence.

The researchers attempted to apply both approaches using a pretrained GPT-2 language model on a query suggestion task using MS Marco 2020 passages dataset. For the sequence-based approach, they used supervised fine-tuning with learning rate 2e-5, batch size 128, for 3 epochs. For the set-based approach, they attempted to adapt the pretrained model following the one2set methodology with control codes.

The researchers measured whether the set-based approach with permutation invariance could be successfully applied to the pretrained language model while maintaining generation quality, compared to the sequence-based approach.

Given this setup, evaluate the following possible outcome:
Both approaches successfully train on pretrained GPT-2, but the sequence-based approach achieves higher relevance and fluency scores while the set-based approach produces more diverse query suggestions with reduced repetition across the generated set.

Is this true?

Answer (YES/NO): NO